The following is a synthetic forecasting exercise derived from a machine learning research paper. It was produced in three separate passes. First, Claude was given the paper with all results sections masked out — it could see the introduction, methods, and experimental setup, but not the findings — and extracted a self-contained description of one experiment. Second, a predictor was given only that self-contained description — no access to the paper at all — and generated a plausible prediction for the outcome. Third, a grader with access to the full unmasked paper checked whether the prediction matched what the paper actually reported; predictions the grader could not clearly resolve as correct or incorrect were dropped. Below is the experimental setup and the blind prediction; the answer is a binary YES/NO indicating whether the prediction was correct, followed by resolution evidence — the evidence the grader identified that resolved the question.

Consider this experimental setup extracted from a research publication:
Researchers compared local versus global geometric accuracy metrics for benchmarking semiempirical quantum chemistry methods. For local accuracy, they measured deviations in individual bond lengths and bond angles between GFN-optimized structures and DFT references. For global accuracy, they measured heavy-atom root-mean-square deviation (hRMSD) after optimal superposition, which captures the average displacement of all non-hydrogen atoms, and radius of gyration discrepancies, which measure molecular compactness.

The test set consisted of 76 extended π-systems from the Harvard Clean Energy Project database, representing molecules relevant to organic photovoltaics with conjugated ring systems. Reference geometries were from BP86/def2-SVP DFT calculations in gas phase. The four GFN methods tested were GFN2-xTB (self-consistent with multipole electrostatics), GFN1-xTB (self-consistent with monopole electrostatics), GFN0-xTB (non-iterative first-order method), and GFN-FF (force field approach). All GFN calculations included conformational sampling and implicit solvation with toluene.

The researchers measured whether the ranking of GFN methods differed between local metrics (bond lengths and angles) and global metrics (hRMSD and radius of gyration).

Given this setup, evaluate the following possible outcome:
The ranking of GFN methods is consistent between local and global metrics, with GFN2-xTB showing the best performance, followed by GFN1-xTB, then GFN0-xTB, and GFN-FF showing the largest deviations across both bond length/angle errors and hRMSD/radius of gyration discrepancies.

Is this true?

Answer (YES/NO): NO